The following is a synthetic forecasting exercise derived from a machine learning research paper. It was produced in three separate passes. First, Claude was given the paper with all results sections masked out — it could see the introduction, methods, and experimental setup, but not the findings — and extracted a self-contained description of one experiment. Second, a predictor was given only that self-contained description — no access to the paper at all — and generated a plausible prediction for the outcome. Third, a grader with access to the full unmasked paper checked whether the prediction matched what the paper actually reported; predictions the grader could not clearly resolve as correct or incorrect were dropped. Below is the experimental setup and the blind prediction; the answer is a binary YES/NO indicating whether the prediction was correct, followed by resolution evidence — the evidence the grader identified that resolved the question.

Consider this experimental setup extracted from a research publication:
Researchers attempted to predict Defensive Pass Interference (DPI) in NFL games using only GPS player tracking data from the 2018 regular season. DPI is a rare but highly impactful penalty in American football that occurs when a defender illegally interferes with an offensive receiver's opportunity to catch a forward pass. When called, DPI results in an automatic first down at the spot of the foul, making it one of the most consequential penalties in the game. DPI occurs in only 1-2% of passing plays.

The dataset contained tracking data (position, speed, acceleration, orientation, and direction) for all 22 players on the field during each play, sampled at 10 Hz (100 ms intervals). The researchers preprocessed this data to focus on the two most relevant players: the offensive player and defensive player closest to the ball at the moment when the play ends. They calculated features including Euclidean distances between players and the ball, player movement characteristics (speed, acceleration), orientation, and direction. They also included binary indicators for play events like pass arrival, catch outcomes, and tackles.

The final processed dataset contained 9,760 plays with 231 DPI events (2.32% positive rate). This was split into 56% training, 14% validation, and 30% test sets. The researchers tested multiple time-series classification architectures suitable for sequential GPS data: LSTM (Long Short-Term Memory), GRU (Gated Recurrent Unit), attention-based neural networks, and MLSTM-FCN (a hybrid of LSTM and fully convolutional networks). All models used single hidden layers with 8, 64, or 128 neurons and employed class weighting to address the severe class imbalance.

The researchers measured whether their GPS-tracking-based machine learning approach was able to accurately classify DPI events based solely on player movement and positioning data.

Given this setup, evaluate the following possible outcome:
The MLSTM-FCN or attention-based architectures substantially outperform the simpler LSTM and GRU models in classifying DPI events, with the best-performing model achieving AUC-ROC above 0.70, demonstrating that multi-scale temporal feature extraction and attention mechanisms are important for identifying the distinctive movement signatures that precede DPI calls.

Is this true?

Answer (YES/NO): NO